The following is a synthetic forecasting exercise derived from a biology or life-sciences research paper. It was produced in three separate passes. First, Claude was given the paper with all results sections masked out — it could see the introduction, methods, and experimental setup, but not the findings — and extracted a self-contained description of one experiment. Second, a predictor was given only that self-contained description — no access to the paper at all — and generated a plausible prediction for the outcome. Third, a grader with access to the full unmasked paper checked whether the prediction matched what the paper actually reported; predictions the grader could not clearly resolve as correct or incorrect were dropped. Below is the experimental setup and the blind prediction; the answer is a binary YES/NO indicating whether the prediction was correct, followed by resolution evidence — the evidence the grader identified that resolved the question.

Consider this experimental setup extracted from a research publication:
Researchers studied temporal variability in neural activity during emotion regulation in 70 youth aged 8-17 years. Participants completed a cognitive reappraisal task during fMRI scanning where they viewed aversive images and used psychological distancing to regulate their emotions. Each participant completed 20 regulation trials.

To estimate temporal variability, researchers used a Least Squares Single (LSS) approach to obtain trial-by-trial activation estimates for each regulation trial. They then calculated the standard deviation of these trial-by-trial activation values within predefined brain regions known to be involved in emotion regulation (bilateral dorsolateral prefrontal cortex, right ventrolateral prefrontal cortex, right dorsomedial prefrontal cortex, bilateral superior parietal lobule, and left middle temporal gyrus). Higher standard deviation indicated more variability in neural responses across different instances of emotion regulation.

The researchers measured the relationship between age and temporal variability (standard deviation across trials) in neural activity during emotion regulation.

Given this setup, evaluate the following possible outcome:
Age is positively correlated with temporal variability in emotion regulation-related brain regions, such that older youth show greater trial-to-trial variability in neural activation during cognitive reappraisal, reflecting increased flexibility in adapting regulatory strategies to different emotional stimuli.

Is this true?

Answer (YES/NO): NO